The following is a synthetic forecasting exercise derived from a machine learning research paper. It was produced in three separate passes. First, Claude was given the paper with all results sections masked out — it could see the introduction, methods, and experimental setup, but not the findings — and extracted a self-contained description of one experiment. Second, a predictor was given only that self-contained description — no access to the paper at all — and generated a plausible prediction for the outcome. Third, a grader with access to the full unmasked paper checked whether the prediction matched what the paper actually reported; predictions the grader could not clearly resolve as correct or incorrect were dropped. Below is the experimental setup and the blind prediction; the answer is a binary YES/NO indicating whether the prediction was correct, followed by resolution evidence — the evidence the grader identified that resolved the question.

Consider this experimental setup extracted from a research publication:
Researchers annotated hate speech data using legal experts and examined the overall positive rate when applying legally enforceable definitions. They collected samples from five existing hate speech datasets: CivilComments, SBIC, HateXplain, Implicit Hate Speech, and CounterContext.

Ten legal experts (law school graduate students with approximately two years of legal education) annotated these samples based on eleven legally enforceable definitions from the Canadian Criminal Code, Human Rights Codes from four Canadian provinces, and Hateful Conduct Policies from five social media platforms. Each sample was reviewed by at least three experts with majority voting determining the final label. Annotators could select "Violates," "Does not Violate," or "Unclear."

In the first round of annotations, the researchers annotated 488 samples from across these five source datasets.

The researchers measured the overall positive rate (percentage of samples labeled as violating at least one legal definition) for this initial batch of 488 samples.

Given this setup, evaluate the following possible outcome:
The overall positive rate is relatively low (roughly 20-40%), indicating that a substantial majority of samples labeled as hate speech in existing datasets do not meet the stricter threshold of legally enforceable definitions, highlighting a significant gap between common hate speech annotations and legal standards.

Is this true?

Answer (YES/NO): NO